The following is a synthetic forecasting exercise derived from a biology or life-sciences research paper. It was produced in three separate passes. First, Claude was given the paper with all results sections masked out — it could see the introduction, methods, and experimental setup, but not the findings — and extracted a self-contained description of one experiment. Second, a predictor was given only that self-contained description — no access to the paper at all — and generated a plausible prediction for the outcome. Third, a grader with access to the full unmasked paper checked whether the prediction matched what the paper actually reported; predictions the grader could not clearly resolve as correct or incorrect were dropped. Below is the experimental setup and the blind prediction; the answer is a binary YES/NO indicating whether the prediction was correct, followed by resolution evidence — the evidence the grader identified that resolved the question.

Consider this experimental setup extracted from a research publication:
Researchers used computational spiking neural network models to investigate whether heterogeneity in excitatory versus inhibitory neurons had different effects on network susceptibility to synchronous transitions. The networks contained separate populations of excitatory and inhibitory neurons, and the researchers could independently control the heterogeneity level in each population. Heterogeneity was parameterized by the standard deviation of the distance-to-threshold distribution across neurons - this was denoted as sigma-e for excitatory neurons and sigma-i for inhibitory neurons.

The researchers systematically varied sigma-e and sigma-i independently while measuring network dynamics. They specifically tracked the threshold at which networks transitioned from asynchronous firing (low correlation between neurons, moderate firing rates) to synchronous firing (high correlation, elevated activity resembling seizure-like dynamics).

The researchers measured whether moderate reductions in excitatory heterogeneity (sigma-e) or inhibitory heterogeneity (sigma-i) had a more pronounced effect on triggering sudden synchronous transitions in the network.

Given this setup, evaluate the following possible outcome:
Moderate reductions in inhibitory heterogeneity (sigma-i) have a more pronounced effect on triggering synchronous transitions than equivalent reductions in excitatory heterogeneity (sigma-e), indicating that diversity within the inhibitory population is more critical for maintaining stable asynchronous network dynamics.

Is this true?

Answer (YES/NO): NO